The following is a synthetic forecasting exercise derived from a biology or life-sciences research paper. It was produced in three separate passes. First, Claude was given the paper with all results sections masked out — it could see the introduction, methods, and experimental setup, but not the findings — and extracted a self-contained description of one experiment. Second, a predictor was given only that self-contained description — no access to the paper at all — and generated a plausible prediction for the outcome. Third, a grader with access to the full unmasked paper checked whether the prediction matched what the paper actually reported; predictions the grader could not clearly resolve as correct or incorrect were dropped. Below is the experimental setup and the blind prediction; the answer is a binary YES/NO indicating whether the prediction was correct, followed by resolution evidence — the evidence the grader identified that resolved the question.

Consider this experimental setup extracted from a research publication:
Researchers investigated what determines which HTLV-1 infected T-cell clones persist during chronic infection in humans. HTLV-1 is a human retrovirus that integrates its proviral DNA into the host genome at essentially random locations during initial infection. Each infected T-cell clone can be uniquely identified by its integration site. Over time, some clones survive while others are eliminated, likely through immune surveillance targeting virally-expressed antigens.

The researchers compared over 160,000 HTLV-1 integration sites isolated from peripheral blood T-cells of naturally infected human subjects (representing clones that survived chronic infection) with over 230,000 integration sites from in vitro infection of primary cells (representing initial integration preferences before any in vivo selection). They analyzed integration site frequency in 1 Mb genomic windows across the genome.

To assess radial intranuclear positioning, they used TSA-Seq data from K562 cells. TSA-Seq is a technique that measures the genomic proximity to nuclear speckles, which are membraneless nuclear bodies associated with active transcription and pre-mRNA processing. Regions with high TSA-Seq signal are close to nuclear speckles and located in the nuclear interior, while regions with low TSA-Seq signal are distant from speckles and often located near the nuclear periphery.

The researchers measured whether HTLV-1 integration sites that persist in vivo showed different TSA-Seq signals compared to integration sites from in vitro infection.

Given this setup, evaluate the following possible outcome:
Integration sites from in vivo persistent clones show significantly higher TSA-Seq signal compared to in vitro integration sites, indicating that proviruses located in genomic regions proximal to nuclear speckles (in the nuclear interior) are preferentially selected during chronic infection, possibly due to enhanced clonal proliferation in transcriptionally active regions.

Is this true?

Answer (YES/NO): NO